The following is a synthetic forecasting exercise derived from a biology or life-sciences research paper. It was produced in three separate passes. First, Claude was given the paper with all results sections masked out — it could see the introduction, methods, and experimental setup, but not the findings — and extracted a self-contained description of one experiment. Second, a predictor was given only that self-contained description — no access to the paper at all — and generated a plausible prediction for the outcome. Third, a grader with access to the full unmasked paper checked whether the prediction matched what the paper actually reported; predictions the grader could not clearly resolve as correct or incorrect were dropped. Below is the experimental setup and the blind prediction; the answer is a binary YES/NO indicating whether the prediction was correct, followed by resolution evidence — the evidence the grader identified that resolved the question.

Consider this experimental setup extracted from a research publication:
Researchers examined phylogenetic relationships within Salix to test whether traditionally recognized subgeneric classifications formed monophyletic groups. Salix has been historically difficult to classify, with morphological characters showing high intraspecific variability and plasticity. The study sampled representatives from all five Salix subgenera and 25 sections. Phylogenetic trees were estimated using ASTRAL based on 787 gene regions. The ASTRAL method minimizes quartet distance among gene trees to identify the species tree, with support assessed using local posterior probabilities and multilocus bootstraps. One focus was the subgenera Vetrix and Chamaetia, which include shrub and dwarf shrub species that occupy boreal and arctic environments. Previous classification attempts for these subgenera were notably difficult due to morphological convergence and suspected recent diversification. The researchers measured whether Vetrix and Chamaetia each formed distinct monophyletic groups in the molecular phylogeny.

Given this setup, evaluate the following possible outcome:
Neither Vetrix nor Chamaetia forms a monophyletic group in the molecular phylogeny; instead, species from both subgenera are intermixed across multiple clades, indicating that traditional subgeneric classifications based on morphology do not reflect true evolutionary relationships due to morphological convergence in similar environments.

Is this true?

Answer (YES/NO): YES